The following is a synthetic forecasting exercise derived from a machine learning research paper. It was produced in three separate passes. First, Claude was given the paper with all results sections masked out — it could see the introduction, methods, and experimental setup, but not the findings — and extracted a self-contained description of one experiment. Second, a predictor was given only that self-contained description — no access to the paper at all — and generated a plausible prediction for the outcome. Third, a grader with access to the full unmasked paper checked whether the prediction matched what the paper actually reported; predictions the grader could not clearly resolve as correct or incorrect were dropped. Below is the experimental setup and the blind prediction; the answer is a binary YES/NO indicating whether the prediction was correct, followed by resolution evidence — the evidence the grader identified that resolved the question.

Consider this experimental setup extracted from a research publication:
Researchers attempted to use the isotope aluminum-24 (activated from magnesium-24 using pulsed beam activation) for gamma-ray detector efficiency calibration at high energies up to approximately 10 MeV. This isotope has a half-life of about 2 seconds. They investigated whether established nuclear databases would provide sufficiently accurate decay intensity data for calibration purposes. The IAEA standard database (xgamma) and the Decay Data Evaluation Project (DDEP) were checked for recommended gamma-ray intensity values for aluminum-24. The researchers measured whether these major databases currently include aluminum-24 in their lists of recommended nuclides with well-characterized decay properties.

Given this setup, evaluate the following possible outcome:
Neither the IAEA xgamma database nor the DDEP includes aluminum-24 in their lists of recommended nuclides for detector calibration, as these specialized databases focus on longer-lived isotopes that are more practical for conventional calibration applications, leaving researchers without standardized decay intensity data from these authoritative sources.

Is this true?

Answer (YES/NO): YES